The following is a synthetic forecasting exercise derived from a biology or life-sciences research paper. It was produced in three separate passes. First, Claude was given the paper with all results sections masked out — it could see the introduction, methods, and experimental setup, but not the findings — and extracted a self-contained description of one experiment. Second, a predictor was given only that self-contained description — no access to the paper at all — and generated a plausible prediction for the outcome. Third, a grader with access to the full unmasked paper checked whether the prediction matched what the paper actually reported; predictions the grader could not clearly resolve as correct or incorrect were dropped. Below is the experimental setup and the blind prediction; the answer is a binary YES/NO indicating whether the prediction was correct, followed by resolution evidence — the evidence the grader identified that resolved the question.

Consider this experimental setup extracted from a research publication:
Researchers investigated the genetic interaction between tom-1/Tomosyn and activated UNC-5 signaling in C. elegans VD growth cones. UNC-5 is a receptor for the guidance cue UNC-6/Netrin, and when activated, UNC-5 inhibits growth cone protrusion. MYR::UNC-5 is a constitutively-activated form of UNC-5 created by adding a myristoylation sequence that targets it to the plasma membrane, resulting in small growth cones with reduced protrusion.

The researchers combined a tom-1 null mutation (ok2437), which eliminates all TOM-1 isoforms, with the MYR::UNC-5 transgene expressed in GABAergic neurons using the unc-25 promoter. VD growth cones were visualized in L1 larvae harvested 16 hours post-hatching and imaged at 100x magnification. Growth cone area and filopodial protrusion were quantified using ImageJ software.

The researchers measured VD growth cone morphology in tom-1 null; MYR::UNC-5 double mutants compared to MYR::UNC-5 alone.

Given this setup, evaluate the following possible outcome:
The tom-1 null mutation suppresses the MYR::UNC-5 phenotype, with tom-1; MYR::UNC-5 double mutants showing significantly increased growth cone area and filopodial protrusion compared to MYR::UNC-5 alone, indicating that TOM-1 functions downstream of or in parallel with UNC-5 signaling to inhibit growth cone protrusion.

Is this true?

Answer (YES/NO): YES